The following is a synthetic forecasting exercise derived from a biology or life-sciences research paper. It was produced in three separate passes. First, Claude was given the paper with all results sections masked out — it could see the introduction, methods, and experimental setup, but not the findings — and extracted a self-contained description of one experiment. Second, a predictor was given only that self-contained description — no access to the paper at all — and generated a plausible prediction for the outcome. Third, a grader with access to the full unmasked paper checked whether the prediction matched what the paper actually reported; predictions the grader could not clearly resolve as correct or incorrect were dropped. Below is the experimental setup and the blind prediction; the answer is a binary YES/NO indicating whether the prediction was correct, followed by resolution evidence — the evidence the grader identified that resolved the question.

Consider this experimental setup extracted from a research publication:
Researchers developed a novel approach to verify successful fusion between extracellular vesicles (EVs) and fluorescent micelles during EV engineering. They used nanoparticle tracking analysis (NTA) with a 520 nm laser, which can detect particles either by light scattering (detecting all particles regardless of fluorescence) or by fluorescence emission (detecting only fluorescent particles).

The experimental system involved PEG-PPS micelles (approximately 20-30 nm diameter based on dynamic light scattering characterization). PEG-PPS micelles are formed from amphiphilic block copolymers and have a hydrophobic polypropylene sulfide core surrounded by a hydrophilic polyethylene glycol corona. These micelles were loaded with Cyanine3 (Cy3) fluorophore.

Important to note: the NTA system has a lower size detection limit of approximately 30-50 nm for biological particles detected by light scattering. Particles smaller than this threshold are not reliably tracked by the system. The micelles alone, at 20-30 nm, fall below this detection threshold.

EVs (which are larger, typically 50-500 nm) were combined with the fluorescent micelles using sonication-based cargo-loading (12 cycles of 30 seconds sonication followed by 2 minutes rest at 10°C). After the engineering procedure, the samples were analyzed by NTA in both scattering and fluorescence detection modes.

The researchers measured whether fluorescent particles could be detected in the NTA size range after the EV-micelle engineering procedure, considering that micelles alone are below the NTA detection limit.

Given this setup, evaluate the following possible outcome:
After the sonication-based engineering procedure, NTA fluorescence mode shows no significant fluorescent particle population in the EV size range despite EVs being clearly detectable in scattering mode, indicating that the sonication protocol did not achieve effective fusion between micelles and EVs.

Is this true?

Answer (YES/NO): NO